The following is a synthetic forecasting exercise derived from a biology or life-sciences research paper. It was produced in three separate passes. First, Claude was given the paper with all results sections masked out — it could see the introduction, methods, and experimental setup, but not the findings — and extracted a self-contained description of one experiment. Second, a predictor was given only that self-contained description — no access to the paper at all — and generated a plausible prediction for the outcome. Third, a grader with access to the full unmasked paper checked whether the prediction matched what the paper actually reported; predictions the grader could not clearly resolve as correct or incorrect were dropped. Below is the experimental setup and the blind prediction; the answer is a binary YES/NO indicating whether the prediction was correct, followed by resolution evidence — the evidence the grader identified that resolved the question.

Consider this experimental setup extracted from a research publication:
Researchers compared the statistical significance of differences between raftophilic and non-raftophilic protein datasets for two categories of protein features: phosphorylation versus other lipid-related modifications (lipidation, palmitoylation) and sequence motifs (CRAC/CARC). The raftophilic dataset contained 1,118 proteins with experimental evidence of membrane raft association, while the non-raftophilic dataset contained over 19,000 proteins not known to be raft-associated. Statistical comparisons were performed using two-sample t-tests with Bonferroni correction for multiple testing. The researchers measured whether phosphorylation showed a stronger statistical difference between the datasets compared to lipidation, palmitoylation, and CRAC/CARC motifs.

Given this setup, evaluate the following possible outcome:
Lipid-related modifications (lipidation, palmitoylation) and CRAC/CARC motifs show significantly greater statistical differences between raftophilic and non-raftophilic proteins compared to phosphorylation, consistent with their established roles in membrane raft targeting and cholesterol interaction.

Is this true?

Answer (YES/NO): NO